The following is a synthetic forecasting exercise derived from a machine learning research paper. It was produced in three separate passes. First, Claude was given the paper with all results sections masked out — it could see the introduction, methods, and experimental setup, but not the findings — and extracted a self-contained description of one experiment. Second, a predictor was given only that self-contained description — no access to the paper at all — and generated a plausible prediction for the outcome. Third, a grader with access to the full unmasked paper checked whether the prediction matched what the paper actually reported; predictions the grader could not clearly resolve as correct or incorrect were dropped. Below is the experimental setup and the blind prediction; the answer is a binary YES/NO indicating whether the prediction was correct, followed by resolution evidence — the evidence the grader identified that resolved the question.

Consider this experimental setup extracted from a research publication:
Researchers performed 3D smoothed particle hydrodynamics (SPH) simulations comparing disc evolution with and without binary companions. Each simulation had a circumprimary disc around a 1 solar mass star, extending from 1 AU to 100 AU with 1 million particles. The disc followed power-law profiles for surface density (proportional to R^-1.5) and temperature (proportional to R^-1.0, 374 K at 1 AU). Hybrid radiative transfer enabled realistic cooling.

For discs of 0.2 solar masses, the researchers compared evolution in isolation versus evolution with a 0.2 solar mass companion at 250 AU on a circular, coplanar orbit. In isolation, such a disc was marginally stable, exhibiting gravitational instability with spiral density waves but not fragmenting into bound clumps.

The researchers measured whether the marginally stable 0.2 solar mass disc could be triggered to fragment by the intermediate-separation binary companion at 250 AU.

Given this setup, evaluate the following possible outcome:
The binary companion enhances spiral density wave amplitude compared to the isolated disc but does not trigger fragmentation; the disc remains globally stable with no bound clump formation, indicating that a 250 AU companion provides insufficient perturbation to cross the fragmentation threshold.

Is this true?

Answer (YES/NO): NO